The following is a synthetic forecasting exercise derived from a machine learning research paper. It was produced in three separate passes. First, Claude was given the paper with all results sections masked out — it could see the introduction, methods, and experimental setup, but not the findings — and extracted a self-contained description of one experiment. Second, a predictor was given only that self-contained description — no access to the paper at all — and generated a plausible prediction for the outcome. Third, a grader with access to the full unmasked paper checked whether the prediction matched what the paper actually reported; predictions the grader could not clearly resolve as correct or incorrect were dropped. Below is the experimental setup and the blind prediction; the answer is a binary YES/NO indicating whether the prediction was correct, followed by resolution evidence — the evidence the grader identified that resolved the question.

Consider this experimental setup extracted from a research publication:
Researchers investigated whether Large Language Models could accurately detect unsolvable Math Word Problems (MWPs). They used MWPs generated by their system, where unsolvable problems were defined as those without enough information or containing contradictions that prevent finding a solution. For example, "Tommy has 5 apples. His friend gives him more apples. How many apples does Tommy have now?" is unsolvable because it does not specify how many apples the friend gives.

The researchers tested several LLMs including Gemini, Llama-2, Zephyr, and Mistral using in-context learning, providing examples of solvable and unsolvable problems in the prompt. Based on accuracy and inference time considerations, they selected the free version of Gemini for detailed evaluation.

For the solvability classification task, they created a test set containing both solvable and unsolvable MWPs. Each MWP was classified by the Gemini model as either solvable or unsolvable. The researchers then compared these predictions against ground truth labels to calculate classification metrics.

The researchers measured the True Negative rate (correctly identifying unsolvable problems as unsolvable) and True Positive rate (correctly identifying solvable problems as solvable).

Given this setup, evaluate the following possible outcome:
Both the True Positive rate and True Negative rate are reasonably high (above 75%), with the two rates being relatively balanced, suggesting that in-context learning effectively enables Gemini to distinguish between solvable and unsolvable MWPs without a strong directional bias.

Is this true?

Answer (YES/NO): NO